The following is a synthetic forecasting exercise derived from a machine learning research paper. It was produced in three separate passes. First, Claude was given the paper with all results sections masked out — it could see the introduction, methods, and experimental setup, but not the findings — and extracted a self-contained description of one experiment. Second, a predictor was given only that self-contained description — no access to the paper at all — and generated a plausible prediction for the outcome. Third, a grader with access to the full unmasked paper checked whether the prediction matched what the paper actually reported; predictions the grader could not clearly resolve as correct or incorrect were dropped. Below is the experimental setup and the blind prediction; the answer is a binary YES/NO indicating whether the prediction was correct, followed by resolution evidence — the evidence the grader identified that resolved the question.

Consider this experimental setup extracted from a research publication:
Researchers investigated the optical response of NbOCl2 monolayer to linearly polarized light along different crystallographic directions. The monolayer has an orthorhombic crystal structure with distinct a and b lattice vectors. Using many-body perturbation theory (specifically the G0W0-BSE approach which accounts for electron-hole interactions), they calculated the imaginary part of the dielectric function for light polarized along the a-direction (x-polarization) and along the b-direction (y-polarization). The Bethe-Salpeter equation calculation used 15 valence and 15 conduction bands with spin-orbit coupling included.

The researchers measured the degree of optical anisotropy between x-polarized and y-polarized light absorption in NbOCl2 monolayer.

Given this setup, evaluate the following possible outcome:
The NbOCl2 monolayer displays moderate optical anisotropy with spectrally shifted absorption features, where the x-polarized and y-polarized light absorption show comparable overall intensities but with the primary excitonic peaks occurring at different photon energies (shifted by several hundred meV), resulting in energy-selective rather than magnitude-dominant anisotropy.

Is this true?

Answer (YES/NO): NO